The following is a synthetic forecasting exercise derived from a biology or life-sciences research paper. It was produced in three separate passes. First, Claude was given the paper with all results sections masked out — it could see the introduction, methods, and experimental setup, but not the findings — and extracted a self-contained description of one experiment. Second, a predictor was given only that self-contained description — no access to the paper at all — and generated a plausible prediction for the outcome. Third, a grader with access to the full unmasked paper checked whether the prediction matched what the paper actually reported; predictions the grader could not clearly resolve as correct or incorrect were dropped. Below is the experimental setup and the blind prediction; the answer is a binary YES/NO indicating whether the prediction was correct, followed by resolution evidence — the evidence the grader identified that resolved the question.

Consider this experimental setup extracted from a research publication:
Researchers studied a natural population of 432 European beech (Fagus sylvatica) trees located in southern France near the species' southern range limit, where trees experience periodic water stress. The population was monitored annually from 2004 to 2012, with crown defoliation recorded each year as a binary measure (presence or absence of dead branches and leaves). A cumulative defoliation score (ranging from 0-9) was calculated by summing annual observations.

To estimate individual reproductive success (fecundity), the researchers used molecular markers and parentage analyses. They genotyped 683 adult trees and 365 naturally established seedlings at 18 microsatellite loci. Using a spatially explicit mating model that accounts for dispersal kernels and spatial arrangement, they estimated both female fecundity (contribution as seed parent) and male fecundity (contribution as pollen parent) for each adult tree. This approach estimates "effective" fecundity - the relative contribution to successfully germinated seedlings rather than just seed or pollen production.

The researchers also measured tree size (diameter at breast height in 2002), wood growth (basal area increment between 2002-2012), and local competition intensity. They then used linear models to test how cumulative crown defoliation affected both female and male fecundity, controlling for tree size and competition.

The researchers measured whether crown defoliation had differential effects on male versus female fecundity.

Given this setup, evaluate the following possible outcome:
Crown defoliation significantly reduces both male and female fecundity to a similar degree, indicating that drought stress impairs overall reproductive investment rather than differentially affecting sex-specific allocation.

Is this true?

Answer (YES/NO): NO